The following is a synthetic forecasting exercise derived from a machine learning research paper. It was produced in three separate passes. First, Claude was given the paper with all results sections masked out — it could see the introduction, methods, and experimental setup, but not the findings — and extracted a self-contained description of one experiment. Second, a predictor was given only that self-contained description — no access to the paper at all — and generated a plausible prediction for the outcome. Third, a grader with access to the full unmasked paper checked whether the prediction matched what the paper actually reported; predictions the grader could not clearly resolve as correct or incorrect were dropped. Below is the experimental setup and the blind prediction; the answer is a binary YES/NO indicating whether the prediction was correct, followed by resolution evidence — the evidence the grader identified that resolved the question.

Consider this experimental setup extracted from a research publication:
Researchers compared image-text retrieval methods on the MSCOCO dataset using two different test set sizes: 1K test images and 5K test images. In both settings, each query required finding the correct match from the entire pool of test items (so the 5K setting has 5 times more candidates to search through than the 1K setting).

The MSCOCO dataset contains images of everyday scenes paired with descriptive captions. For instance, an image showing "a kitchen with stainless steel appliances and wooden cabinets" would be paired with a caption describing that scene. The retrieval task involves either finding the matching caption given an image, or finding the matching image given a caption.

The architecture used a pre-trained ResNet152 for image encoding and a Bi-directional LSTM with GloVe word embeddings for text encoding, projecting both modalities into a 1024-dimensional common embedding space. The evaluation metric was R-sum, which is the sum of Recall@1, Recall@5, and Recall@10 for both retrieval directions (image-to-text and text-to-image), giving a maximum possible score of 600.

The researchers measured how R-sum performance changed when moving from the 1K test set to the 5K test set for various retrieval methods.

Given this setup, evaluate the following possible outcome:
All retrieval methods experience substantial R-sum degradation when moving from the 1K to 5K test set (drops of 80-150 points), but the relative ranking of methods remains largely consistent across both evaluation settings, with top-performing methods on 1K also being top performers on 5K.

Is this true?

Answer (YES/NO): NO